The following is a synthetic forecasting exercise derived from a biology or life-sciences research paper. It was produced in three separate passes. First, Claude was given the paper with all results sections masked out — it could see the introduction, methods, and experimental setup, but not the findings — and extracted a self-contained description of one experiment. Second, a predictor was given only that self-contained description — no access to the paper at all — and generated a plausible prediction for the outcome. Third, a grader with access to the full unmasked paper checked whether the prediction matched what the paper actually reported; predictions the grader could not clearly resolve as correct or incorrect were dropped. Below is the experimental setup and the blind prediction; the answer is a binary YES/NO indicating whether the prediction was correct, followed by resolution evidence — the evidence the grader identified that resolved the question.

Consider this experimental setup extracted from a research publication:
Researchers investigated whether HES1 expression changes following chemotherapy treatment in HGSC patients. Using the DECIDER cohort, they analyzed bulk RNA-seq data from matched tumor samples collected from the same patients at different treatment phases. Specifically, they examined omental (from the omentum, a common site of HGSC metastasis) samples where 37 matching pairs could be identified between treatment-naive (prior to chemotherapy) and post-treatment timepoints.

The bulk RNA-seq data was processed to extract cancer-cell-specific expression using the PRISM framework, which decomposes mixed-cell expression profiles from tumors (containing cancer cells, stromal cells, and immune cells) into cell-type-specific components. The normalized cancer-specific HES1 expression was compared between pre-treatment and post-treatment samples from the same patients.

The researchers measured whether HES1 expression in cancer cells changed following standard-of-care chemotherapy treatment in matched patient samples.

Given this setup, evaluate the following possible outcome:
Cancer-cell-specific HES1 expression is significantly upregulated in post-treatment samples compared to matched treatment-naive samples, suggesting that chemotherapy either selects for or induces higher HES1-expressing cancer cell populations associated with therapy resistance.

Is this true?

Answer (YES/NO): NO